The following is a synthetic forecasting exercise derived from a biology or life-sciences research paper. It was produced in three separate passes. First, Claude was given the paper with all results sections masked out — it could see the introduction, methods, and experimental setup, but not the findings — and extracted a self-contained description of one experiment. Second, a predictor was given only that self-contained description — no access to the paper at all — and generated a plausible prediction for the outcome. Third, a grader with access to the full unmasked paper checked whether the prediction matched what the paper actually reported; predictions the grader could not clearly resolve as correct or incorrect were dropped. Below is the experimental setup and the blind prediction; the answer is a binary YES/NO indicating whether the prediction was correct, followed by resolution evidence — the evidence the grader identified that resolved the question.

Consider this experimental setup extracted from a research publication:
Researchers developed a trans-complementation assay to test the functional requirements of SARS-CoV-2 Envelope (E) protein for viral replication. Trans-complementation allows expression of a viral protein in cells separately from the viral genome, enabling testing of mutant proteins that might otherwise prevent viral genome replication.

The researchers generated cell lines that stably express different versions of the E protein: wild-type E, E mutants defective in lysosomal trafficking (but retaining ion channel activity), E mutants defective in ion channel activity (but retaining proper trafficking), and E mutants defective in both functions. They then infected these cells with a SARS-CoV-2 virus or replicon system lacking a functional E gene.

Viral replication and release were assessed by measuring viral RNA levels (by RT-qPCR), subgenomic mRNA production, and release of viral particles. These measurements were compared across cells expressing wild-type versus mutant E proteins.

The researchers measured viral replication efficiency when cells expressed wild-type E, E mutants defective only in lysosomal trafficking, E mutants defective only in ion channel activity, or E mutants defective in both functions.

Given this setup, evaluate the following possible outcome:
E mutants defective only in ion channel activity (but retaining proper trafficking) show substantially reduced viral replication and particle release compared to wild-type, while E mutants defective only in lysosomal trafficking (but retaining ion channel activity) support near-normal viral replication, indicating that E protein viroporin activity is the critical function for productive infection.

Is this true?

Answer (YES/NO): NO